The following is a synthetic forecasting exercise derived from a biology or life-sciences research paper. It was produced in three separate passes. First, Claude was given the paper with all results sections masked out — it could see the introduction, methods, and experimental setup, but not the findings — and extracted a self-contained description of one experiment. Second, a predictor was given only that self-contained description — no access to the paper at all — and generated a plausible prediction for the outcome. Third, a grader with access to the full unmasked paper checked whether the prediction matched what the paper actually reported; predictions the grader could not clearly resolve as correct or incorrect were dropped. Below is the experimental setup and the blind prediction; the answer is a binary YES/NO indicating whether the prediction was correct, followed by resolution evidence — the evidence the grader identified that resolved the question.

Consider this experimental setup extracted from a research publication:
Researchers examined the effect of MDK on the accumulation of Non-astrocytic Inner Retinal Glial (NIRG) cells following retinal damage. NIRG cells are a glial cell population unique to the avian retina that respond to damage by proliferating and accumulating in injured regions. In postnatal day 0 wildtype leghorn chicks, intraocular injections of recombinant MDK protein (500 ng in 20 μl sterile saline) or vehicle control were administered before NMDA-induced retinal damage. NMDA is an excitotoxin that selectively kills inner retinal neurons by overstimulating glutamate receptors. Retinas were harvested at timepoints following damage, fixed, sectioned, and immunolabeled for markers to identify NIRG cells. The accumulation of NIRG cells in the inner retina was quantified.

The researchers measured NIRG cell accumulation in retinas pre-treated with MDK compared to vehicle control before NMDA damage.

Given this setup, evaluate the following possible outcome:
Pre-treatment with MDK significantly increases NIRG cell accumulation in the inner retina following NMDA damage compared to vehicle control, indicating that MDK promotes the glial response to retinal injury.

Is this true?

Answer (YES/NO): NO